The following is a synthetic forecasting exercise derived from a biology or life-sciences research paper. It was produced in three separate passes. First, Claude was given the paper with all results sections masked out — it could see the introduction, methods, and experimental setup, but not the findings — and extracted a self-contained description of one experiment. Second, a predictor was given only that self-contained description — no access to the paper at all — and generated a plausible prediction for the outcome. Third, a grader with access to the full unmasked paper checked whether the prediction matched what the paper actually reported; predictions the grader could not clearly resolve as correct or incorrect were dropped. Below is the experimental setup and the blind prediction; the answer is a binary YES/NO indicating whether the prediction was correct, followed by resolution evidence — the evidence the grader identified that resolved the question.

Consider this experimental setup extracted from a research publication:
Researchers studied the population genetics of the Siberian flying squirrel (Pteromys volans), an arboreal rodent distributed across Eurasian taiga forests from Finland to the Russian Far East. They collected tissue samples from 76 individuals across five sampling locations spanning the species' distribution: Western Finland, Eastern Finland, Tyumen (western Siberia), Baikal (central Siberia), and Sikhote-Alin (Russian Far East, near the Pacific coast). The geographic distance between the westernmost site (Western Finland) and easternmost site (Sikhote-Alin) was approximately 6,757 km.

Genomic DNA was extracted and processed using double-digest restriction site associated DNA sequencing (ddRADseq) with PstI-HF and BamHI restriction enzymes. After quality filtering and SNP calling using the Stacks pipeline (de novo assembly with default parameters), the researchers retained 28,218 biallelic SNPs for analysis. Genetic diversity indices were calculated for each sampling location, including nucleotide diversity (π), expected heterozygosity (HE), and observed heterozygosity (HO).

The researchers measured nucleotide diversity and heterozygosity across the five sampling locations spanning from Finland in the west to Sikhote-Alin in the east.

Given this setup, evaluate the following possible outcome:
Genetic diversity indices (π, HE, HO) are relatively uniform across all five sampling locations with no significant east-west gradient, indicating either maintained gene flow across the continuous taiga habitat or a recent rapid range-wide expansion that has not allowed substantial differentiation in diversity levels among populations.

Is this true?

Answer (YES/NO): NO